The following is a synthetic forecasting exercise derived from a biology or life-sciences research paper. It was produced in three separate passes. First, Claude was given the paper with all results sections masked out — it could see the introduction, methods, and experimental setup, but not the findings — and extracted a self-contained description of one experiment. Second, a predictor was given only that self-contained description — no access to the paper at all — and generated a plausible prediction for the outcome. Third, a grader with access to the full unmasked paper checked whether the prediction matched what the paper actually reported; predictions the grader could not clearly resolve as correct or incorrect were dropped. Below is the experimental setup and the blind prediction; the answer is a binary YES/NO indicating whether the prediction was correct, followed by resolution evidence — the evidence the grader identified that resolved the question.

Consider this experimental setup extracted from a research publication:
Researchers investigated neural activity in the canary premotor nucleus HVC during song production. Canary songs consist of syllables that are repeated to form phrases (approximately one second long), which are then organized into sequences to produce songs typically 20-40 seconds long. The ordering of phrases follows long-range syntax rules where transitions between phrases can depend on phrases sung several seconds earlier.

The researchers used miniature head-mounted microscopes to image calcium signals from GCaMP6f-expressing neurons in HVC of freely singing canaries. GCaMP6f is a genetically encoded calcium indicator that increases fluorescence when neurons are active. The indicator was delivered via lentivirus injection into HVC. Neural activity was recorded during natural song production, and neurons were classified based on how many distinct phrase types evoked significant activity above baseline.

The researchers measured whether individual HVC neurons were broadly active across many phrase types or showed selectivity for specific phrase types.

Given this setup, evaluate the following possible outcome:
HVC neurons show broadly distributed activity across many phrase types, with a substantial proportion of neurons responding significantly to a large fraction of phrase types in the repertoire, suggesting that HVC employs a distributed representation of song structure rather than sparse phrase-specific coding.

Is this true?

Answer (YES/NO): NO